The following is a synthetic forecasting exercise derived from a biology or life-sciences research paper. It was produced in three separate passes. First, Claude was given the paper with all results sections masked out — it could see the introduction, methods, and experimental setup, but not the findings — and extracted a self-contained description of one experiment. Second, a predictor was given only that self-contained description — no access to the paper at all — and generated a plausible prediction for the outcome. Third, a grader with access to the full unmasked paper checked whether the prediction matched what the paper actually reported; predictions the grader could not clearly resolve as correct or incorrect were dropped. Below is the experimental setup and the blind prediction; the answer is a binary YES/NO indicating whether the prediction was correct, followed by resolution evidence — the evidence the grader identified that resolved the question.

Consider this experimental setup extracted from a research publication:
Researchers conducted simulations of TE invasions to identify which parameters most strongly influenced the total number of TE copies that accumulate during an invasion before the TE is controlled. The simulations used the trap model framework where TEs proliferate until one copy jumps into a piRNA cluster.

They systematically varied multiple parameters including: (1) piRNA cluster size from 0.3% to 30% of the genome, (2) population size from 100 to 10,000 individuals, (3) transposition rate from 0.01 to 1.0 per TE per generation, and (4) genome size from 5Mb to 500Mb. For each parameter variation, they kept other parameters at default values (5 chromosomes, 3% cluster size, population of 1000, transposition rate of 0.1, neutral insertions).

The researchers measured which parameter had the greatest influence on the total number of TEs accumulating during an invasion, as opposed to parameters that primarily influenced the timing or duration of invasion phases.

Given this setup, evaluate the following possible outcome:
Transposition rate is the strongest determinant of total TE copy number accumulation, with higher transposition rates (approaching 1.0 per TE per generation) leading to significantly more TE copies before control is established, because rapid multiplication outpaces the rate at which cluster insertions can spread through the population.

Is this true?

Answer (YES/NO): NO